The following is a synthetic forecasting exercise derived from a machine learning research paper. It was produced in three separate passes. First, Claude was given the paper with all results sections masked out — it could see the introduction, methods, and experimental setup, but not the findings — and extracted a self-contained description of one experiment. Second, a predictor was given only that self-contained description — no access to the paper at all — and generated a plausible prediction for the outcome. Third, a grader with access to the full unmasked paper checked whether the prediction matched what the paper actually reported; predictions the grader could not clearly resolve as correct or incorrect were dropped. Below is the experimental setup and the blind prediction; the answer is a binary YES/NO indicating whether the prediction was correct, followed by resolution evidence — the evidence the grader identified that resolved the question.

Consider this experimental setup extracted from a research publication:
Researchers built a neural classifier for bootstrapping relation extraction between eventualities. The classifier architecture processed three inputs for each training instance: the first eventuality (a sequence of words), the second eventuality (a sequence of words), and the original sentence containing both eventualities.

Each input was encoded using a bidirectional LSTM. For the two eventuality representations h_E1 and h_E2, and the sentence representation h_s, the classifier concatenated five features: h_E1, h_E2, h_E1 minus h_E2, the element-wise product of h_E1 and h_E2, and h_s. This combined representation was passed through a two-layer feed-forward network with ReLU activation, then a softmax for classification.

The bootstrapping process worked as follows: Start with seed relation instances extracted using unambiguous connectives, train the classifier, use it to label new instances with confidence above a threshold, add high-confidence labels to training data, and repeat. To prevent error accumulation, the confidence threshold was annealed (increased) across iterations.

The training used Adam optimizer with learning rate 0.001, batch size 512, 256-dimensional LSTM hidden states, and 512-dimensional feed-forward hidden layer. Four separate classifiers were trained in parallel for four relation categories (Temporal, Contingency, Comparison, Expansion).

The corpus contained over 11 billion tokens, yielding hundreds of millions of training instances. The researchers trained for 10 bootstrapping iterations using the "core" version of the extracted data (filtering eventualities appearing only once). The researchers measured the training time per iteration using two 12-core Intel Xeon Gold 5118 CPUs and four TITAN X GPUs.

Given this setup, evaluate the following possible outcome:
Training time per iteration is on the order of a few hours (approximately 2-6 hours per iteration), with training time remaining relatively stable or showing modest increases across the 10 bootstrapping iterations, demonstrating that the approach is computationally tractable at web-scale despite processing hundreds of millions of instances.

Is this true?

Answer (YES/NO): NO